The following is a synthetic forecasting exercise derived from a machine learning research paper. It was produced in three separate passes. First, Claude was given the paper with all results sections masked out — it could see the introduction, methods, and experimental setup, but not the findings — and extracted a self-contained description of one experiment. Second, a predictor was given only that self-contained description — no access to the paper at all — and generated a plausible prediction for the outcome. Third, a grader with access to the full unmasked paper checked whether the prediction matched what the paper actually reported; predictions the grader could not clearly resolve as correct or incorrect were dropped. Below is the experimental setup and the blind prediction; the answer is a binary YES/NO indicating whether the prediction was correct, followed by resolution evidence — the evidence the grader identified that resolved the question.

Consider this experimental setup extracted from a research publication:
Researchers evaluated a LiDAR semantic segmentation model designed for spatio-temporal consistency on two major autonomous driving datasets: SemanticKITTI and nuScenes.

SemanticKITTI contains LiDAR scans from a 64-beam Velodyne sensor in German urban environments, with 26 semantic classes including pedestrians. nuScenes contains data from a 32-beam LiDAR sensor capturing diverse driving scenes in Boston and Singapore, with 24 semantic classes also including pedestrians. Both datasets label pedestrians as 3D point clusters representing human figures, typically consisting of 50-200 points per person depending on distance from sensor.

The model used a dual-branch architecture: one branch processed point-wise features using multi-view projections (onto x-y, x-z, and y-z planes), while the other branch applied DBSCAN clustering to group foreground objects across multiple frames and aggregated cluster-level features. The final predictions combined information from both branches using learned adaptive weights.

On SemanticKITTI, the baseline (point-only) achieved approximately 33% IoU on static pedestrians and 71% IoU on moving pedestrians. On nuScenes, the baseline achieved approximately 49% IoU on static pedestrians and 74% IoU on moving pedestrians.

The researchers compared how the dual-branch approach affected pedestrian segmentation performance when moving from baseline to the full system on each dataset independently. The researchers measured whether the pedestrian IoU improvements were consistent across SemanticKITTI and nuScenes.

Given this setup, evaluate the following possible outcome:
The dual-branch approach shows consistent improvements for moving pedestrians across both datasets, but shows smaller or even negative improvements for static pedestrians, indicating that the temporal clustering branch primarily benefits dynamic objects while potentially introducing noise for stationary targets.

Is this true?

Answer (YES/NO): NO